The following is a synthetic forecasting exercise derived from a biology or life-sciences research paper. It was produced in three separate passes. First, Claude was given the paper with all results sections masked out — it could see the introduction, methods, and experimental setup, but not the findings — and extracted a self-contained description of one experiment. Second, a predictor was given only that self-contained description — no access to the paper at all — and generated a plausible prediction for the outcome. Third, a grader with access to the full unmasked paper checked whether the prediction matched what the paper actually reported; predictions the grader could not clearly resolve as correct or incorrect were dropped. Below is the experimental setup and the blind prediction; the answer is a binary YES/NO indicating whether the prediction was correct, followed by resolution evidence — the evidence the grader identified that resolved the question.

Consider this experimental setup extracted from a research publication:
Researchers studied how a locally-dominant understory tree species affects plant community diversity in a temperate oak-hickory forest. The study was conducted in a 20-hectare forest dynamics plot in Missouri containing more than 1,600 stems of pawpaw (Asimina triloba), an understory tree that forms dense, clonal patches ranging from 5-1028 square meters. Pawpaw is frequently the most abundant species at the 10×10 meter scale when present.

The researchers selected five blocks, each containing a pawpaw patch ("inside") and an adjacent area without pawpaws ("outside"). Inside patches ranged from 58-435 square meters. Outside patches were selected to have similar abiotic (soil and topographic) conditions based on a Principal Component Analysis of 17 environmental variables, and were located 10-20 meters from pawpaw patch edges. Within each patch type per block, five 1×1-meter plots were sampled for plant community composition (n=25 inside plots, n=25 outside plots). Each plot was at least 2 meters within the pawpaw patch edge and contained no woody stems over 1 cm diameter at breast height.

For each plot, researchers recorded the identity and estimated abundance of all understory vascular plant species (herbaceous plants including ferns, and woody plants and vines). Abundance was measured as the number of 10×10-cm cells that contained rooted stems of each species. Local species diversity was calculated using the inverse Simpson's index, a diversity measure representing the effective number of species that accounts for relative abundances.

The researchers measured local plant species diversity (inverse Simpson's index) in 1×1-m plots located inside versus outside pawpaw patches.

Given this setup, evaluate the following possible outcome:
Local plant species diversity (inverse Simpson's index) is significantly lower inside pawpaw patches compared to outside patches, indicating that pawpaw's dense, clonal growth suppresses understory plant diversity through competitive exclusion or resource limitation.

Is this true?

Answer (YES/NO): NO